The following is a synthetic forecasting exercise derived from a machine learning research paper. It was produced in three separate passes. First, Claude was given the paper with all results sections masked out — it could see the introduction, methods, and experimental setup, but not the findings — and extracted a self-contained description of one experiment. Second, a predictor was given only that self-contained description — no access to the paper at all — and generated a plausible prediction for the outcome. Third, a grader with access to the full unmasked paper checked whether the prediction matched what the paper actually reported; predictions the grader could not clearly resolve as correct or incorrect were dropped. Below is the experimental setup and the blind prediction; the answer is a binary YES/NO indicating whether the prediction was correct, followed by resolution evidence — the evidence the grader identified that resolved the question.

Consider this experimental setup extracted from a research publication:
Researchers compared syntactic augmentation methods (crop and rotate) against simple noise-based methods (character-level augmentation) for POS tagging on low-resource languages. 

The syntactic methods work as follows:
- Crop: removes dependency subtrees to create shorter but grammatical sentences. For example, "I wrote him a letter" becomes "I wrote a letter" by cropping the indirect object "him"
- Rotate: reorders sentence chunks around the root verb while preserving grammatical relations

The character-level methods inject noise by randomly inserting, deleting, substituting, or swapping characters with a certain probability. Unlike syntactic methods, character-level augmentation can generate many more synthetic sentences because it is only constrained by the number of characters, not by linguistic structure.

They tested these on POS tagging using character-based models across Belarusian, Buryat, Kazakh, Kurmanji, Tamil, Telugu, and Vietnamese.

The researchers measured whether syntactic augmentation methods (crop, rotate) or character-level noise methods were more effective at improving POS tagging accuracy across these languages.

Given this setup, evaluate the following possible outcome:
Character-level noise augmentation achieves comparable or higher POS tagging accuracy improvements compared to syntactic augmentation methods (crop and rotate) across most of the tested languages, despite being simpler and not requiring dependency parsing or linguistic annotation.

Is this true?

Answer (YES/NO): YES